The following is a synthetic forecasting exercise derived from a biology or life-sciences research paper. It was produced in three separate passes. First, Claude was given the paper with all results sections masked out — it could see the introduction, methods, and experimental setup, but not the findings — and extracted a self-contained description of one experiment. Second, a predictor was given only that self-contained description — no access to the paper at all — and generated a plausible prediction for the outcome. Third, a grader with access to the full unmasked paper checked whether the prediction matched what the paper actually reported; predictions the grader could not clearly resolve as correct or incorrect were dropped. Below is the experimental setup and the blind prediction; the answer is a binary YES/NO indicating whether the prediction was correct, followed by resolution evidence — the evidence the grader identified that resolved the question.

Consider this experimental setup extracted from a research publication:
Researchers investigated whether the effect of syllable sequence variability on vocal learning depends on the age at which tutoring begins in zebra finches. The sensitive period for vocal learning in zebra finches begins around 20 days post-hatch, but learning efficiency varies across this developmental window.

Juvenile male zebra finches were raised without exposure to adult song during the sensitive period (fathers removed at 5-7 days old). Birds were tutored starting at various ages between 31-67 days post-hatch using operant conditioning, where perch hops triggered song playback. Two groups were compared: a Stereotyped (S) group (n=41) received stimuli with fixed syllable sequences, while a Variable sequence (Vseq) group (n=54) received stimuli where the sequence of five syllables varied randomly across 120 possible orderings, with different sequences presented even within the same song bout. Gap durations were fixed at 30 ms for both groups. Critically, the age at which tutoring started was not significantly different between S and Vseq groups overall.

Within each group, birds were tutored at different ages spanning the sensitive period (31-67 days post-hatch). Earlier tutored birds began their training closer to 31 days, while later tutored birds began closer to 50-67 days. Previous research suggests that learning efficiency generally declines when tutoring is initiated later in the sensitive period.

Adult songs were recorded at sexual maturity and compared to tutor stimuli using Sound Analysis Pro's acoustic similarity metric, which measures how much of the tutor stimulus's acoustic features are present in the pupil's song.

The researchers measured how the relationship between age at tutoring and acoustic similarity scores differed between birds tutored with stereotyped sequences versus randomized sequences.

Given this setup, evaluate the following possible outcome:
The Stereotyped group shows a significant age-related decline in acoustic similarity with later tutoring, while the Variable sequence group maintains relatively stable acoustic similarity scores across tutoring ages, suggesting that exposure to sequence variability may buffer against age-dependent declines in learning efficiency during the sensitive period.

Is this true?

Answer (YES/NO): YES